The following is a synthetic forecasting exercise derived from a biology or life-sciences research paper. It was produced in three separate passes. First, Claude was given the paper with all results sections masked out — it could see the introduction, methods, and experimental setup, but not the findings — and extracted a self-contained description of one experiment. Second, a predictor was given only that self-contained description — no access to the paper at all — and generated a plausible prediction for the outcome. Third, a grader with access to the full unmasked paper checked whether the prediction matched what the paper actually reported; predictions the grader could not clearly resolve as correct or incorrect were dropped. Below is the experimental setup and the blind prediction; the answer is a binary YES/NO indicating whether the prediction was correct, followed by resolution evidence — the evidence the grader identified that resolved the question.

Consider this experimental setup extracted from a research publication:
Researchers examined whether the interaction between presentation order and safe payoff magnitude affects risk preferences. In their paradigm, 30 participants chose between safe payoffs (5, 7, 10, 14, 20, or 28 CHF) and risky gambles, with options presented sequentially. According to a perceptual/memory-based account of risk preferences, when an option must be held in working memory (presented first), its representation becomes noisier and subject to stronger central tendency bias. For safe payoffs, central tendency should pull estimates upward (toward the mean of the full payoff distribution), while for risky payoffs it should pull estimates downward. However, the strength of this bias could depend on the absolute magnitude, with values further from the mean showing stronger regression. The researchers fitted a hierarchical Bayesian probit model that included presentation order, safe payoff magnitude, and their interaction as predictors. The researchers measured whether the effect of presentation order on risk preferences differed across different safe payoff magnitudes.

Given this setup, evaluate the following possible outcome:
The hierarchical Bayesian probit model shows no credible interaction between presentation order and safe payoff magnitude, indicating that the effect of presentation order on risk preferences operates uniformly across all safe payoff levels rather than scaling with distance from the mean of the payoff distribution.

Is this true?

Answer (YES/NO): NO